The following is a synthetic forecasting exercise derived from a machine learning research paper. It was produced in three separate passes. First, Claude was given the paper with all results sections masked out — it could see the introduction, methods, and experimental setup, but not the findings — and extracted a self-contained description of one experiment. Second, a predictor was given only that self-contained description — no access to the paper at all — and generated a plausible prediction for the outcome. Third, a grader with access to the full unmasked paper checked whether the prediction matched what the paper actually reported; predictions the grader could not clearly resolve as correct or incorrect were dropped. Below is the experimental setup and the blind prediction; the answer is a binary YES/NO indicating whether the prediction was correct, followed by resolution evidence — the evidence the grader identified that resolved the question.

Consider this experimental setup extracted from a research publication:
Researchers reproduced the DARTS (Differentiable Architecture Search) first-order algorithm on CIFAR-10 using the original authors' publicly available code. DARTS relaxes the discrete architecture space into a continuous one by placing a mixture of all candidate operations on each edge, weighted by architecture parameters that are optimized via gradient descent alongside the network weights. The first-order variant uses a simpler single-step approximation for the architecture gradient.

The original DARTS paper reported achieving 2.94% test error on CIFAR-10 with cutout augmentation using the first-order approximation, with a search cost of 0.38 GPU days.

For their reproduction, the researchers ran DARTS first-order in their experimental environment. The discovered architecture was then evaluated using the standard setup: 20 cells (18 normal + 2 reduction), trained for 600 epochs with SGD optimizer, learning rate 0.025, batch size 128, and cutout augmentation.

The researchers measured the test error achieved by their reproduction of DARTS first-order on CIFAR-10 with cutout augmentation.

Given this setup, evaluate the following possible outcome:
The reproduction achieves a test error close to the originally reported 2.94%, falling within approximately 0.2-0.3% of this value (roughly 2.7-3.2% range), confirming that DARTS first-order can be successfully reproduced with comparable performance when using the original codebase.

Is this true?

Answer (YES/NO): YES